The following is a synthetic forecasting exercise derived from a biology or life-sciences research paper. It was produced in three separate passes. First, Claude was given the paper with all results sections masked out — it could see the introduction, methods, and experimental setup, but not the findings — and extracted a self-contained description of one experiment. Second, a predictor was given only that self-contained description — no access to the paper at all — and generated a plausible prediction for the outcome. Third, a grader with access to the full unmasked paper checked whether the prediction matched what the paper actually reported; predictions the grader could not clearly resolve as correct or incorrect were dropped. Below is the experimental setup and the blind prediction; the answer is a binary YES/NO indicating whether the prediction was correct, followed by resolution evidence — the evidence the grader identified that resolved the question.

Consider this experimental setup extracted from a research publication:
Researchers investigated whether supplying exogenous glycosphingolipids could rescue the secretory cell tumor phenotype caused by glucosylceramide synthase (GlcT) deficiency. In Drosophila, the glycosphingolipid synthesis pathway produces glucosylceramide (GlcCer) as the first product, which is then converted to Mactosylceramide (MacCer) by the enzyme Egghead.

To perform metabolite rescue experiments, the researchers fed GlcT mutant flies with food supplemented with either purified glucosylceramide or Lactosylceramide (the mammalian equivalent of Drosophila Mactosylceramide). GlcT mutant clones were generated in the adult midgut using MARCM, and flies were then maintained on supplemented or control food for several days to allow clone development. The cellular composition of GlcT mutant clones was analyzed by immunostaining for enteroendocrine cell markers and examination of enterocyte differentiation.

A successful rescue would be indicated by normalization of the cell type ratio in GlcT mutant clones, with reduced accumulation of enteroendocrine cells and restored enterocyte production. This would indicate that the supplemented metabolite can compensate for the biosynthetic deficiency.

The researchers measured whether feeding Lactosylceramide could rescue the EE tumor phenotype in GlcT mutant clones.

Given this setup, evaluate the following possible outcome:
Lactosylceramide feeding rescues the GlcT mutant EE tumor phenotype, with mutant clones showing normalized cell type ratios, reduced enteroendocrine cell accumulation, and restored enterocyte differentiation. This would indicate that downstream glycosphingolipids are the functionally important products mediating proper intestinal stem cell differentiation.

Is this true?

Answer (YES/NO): NO